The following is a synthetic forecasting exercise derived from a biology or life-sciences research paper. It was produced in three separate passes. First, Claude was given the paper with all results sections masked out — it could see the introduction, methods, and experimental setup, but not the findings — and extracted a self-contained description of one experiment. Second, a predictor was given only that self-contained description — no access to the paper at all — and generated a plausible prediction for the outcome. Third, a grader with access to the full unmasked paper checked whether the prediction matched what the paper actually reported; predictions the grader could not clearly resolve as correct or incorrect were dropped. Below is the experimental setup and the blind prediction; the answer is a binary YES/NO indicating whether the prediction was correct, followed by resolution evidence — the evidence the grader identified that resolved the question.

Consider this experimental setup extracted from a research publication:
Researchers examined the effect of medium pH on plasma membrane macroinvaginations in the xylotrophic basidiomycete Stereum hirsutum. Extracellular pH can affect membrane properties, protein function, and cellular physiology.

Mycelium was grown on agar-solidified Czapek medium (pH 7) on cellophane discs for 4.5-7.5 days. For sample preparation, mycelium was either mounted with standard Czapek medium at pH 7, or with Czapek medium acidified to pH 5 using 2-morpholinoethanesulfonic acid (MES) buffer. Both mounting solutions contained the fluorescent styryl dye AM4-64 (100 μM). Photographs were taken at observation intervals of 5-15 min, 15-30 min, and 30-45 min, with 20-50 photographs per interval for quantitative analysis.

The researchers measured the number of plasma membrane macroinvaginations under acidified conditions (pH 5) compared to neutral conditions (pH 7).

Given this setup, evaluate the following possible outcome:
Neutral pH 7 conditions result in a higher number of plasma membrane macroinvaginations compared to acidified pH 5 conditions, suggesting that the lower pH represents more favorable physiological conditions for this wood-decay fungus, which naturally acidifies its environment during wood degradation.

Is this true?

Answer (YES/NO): NO